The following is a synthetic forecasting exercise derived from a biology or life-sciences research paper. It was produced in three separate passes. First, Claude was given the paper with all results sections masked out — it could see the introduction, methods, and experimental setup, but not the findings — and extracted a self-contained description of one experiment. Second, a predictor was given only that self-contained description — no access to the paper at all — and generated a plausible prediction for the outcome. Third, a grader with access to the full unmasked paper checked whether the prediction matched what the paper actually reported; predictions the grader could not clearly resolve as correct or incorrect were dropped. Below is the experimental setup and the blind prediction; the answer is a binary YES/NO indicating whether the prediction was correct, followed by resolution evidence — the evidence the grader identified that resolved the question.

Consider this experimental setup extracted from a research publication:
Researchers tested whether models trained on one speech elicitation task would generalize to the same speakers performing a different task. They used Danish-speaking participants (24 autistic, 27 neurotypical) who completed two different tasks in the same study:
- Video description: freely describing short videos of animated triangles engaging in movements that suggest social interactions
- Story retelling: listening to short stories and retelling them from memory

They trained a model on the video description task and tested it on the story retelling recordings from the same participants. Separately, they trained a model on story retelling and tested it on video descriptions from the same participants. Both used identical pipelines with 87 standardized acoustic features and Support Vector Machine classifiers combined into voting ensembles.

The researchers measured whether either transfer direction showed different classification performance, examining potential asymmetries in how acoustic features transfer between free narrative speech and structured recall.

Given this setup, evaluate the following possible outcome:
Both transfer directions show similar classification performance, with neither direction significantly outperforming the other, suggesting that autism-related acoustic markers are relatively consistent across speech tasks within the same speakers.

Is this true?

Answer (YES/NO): NO